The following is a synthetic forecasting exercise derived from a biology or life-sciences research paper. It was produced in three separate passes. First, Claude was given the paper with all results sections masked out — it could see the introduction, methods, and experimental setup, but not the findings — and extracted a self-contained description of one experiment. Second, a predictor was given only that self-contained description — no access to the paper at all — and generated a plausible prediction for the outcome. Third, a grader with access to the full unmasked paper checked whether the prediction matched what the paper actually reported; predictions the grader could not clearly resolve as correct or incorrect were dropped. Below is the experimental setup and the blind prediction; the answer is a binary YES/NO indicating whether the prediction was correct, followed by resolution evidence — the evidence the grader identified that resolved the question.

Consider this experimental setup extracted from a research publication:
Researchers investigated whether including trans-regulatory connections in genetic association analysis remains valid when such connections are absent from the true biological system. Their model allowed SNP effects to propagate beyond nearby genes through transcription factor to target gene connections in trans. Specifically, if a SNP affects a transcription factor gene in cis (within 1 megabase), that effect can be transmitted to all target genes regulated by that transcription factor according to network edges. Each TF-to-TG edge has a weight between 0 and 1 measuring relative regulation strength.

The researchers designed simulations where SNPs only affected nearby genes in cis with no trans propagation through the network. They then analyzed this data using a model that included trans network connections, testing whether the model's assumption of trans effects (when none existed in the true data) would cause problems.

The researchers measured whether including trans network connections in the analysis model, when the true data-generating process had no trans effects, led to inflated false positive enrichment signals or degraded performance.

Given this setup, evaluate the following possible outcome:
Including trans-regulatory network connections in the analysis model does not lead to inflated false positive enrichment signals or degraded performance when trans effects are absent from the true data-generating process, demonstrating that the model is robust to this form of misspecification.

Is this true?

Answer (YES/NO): YES